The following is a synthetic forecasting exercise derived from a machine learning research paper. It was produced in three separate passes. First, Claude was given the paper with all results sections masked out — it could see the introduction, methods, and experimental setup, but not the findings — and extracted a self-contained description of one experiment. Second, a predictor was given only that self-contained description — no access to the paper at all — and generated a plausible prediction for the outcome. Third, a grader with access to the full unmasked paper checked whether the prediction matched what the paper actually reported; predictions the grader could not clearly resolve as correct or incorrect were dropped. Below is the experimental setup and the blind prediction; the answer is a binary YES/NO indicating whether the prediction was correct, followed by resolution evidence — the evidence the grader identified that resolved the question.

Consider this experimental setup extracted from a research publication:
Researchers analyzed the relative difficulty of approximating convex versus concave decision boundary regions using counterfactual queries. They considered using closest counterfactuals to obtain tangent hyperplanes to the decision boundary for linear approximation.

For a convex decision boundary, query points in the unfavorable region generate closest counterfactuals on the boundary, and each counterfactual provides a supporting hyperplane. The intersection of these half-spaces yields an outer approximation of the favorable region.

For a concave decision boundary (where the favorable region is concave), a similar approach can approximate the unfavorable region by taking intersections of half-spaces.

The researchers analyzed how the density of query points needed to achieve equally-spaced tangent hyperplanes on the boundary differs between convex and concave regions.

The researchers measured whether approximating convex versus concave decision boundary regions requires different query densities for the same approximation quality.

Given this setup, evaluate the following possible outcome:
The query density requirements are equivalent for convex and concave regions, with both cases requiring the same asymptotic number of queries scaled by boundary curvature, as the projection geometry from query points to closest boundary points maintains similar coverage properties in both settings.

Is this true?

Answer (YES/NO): NO